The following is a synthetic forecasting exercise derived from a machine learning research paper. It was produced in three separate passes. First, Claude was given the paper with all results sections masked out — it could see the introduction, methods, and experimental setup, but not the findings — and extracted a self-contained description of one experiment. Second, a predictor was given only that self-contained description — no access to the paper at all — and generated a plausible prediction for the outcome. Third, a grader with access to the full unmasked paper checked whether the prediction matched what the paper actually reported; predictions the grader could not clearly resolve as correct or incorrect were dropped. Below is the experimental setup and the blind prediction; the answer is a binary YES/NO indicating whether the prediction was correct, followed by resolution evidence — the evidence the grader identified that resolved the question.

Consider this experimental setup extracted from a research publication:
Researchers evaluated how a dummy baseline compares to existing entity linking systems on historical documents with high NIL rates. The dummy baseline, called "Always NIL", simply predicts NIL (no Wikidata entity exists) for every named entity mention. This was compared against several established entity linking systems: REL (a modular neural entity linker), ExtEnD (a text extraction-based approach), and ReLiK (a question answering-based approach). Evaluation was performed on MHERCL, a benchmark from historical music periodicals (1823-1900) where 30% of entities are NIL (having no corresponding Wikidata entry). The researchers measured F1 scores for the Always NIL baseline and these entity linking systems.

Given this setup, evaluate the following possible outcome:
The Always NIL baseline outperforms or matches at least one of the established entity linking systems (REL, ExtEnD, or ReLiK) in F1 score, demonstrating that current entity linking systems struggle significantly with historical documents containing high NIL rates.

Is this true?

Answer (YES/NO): YES